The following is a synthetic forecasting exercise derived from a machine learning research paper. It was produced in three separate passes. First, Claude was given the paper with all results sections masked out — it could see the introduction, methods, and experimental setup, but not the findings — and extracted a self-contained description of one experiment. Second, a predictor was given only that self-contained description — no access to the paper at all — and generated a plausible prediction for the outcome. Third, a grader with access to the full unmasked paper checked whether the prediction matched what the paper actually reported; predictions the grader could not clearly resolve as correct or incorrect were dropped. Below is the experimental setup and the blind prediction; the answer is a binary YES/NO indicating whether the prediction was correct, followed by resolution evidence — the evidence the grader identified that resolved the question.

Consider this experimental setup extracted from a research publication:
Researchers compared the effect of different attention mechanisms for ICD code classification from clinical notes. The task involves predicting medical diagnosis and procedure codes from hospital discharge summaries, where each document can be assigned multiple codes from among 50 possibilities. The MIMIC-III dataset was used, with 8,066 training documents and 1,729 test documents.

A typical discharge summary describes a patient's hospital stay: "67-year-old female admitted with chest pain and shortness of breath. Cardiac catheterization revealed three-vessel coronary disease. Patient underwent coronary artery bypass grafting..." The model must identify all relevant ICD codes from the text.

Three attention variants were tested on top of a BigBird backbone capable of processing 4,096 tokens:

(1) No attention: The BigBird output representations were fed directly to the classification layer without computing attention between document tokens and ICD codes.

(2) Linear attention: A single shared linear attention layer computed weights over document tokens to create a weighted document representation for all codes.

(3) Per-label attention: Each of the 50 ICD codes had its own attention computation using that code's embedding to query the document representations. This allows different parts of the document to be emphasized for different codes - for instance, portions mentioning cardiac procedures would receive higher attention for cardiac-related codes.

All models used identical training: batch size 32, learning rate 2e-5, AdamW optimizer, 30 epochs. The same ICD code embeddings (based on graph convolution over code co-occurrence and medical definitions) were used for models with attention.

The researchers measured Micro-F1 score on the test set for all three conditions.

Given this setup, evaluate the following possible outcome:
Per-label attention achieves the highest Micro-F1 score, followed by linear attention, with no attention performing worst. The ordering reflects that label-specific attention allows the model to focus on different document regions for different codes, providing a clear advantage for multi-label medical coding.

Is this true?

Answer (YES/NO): YES